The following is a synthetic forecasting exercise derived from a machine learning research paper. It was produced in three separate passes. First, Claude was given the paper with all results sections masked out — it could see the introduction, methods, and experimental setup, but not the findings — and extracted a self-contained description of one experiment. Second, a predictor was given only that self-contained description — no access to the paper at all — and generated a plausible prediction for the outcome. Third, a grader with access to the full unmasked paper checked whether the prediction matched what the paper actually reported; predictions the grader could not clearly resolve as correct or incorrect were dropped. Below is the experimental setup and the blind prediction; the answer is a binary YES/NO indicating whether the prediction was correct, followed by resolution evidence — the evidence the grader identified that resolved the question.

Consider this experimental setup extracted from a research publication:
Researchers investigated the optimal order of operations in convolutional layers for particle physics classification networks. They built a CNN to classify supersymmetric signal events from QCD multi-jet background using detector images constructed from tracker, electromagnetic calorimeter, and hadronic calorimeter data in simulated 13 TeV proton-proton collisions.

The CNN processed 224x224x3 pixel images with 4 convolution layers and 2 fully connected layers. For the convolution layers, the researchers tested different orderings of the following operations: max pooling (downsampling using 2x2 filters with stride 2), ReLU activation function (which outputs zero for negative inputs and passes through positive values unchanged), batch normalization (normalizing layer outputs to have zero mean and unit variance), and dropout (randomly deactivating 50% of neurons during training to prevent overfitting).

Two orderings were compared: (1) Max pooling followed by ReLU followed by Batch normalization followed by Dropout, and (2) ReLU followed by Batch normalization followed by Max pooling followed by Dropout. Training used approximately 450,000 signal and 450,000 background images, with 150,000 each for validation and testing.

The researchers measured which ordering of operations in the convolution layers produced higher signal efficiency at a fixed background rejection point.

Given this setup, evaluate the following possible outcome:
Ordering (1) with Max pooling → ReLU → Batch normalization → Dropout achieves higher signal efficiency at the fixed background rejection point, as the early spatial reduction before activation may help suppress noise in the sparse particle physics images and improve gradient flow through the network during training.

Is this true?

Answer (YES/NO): YES